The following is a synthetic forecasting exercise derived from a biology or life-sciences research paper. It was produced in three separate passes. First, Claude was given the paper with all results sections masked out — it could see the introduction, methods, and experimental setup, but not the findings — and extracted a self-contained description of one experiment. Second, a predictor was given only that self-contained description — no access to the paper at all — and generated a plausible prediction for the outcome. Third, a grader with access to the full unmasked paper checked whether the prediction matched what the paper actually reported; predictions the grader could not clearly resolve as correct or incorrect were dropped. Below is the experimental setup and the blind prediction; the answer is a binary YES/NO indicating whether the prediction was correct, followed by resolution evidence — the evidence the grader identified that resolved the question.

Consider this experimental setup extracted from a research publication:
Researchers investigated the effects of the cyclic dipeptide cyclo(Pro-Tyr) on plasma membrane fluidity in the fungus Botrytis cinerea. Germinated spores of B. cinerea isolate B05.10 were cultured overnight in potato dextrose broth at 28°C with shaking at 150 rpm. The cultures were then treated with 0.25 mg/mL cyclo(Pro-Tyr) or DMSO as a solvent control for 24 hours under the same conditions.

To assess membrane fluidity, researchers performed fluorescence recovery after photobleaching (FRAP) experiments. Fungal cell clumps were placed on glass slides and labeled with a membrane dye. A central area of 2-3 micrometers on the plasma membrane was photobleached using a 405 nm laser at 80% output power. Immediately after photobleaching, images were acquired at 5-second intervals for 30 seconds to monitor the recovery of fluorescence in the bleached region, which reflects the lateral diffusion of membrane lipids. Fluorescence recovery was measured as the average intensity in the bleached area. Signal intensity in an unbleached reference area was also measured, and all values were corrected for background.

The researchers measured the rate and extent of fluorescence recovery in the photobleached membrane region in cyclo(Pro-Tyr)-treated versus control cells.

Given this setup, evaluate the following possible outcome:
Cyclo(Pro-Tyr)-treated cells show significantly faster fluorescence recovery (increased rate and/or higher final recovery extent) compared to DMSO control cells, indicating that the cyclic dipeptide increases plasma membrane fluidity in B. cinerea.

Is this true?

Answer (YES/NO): YES